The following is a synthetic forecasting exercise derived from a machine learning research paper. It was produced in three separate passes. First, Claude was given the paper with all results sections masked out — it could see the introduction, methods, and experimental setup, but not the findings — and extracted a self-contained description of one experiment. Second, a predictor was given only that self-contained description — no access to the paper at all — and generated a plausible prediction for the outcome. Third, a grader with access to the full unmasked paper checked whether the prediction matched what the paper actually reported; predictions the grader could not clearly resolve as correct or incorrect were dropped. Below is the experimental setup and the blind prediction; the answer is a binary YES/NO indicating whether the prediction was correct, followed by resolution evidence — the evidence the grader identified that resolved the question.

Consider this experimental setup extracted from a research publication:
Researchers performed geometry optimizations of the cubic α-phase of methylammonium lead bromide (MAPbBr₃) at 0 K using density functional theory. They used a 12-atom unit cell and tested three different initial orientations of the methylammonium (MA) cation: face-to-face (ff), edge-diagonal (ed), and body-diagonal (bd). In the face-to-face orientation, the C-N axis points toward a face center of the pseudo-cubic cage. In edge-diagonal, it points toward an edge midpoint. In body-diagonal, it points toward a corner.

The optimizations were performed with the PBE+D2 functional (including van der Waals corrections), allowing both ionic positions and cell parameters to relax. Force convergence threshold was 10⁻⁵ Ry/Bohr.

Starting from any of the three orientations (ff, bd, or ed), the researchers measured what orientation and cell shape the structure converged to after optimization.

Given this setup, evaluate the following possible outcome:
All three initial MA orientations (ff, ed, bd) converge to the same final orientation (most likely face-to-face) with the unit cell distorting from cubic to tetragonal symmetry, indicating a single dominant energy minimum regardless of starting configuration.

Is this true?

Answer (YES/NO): NO